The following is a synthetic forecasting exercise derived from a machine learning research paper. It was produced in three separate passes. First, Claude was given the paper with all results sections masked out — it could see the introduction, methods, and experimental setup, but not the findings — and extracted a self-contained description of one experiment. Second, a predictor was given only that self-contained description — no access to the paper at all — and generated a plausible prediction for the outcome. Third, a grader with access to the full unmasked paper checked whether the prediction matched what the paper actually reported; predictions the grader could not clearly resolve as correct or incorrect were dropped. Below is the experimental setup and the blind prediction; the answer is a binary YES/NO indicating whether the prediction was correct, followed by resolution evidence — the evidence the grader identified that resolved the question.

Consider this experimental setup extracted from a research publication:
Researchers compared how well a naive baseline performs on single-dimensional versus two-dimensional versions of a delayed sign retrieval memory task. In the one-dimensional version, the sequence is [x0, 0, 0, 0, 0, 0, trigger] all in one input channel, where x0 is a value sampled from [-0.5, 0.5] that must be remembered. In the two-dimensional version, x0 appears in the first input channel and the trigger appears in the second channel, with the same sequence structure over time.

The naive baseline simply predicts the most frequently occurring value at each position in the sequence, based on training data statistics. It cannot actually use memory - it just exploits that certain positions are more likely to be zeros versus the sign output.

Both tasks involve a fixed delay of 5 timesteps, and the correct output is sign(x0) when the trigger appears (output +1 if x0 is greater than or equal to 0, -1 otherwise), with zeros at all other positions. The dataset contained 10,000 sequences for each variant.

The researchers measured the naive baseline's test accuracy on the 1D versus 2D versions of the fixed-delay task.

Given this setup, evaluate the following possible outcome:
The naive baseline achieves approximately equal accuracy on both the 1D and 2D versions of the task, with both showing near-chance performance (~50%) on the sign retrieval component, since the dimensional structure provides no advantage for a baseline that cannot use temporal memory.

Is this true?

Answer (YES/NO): YES